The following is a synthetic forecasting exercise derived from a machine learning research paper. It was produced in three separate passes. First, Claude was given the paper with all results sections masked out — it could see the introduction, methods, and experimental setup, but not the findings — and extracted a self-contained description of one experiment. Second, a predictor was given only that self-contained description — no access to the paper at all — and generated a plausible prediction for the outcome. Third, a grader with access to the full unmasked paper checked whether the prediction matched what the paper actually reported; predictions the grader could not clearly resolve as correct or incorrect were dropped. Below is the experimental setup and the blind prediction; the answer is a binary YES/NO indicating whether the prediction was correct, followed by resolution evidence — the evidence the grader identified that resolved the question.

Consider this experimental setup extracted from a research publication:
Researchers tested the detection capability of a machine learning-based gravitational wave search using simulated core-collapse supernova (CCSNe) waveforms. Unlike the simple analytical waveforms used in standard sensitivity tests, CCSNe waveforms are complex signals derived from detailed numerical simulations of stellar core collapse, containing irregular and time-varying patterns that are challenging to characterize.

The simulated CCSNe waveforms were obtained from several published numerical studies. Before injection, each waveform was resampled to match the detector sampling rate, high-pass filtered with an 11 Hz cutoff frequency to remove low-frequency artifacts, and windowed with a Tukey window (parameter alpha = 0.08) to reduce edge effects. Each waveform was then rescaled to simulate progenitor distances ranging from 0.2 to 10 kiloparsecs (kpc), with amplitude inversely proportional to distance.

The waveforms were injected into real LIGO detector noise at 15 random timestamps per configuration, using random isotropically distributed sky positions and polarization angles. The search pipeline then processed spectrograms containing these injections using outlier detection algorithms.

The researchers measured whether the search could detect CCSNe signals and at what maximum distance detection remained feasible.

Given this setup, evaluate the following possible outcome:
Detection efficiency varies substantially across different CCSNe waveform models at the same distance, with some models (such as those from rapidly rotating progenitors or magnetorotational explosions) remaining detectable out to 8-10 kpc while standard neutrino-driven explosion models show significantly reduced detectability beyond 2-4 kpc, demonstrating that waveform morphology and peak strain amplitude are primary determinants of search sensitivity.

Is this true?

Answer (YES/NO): NO